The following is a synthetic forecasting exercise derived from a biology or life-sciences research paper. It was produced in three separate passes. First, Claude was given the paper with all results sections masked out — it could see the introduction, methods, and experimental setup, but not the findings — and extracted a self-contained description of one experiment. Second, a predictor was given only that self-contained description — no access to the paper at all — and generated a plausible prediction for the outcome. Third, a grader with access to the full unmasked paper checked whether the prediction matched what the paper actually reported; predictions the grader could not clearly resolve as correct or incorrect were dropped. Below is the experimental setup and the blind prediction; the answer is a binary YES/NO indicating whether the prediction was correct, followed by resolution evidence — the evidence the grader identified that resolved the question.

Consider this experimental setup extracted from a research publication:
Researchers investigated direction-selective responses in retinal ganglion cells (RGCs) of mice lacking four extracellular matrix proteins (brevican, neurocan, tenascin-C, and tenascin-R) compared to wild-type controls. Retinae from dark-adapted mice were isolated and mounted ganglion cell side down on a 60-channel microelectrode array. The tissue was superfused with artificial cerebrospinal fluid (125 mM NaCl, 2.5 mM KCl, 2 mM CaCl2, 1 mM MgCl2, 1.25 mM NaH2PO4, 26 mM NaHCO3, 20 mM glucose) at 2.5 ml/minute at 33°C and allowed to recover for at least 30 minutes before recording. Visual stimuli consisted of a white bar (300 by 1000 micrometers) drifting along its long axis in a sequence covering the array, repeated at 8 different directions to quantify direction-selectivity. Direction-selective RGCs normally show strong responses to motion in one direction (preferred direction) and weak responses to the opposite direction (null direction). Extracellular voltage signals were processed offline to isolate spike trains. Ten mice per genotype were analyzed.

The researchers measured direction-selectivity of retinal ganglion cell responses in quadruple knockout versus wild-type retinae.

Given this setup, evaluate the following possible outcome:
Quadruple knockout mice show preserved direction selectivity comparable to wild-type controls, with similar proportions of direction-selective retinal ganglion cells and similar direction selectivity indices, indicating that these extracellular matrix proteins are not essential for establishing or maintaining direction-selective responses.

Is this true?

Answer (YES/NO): NO